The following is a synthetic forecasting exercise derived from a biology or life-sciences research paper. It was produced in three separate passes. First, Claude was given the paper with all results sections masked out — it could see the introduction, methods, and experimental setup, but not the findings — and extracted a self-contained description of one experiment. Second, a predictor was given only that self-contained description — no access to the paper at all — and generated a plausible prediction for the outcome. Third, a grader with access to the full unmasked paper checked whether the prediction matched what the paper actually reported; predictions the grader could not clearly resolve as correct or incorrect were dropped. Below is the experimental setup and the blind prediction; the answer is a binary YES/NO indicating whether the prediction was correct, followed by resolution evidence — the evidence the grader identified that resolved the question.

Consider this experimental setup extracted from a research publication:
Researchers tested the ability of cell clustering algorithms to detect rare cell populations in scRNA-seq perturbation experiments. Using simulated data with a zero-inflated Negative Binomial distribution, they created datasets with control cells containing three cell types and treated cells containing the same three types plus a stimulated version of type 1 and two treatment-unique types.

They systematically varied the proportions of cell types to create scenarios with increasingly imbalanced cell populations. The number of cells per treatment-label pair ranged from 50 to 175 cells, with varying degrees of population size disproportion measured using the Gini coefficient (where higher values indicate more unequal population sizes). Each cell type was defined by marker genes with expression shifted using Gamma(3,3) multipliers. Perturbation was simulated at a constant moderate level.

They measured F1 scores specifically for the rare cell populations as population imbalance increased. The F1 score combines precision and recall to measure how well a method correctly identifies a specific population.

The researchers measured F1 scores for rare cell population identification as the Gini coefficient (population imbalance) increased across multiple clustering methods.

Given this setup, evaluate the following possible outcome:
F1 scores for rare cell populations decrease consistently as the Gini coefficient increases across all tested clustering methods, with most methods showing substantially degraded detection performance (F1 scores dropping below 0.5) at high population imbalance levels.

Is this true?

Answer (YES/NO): NO